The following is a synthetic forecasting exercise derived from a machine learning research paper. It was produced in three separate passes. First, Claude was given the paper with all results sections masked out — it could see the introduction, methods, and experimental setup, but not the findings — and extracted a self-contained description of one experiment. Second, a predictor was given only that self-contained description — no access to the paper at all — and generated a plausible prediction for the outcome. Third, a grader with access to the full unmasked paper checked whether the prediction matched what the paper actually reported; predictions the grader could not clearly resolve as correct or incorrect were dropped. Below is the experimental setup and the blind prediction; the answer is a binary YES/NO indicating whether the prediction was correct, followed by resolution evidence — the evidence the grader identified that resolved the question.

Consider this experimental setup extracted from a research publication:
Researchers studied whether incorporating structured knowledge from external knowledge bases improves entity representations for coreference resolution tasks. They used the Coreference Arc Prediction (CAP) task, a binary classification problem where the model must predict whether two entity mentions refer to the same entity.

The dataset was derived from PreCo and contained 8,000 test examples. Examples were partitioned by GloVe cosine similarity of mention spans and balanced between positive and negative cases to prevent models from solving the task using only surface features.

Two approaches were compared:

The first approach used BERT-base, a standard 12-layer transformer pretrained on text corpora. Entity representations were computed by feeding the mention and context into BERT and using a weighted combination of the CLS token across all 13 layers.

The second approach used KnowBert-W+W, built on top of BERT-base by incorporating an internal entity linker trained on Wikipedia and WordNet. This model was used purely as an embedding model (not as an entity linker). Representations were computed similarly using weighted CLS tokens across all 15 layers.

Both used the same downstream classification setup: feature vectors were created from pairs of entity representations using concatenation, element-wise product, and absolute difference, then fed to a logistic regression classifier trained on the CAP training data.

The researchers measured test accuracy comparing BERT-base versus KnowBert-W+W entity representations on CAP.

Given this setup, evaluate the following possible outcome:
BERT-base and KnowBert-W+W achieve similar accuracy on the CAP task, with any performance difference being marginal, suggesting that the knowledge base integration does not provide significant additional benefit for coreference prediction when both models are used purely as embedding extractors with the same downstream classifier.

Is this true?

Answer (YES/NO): YES